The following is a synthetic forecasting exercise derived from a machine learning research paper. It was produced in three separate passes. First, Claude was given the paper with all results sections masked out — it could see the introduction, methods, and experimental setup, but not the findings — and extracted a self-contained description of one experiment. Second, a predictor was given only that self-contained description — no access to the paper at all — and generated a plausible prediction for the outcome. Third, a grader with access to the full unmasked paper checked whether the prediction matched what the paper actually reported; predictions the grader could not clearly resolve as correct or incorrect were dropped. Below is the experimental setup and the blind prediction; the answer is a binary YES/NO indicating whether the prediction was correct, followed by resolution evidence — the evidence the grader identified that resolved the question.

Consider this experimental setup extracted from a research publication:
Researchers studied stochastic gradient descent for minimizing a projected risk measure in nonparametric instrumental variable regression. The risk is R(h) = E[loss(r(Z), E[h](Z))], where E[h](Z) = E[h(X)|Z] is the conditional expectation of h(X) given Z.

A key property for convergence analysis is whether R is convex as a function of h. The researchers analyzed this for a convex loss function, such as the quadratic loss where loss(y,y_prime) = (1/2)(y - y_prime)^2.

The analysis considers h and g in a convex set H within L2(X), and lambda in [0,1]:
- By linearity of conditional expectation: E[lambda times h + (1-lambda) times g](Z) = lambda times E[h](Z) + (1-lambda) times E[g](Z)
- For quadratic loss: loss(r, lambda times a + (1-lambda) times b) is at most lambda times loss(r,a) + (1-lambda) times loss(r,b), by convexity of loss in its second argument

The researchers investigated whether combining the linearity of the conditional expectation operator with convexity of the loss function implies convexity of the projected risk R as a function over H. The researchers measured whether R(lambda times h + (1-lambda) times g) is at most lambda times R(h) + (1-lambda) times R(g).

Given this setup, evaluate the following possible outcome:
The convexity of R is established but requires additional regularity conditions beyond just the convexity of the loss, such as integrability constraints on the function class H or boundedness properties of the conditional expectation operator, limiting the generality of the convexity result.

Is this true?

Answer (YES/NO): NO